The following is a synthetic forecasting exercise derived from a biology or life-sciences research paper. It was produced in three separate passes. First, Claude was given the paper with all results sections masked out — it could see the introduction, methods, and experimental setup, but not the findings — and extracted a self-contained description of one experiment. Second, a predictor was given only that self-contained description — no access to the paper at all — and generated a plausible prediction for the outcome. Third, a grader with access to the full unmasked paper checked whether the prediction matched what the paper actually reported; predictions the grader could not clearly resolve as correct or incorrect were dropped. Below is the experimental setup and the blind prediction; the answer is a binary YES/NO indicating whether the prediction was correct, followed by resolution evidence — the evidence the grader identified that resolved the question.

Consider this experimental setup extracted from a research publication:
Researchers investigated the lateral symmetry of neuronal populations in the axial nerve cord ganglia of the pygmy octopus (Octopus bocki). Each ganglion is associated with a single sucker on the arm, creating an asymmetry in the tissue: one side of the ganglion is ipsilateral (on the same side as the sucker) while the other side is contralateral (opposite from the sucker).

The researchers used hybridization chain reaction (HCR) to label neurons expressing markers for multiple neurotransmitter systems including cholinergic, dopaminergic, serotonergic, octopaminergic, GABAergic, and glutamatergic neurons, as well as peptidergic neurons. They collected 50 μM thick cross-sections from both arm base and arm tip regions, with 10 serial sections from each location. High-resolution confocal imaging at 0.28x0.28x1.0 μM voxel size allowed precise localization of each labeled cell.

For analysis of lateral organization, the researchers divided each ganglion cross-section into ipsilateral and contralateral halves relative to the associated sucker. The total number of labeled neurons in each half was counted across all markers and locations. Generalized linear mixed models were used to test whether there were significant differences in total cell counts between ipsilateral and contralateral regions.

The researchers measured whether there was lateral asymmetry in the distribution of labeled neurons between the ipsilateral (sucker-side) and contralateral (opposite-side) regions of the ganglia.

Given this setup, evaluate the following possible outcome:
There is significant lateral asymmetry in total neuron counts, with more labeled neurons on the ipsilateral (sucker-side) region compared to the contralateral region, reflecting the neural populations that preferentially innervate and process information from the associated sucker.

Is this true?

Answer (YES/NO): NO